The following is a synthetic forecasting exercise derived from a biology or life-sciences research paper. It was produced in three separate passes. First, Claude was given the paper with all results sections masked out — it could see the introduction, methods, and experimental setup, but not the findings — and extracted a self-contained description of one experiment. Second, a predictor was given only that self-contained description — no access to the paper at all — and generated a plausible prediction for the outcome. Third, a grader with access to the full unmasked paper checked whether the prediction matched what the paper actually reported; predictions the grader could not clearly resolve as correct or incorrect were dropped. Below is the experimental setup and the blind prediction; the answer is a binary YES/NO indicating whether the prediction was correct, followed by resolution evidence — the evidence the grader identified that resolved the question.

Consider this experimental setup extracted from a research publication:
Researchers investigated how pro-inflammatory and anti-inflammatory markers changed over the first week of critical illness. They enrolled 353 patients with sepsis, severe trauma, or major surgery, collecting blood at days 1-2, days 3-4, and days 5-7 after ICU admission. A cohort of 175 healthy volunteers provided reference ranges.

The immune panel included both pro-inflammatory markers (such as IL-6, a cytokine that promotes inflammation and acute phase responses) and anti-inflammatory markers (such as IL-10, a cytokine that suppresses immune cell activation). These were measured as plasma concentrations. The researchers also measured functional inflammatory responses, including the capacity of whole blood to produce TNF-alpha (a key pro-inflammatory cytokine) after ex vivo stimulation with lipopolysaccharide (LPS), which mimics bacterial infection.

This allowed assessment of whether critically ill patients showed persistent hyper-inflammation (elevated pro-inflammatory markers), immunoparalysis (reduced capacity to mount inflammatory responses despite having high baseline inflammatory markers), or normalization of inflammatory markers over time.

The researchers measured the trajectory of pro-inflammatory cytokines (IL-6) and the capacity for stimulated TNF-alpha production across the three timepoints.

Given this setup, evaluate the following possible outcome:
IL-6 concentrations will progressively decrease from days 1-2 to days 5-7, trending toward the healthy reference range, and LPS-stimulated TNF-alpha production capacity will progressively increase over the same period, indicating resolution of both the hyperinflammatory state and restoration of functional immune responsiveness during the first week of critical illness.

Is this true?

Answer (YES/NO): YES